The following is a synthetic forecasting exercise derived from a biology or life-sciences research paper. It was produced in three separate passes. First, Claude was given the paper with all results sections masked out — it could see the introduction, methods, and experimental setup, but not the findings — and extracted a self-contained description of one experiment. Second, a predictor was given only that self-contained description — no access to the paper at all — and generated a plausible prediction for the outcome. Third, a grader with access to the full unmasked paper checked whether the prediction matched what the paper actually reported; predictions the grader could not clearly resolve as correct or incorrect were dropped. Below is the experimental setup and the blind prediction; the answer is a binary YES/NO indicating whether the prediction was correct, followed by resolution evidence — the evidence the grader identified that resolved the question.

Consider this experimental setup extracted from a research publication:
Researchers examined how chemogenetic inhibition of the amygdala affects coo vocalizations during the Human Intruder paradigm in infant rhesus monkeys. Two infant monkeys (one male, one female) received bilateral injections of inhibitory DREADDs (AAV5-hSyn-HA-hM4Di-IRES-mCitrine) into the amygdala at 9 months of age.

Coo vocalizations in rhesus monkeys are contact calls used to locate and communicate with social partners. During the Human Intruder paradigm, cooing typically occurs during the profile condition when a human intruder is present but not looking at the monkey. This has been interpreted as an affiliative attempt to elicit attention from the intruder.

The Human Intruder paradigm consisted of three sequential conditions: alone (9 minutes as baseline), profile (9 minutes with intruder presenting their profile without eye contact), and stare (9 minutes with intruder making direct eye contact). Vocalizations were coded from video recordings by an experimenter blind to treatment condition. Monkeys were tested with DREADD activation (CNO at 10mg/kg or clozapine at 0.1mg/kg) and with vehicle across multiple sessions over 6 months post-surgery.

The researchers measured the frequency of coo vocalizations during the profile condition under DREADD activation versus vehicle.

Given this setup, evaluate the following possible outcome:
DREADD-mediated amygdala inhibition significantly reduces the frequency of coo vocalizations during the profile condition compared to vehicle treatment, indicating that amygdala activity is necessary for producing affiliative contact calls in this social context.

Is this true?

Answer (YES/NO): NO